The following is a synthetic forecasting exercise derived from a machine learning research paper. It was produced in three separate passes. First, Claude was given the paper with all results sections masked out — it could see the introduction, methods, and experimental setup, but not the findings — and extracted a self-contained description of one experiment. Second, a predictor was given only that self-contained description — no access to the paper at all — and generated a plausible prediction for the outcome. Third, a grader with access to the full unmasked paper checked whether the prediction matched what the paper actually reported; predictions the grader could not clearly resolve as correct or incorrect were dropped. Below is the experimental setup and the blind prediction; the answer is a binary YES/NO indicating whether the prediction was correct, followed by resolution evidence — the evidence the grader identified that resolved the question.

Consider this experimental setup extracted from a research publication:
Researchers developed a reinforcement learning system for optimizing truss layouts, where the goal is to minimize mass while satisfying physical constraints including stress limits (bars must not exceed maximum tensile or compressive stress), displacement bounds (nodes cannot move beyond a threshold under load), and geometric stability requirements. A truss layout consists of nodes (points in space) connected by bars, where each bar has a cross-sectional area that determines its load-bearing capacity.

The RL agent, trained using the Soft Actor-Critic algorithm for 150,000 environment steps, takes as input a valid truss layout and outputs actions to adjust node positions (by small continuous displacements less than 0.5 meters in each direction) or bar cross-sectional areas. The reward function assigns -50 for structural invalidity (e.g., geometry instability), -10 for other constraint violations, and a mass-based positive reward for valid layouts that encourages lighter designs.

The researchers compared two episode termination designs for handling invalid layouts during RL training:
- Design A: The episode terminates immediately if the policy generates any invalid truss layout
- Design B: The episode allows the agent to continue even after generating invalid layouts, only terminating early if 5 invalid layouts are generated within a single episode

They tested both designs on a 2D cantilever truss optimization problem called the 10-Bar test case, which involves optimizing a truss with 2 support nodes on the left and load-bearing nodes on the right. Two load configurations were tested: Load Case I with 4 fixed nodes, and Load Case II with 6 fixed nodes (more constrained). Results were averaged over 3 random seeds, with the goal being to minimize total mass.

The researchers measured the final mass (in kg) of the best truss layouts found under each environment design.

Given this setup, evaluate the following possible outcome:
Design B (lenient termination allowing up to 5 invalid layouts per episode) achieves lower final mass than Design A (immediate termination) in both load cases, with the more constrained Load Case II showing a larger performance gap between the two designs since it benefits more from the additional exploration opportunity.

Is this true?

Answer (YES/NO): YES